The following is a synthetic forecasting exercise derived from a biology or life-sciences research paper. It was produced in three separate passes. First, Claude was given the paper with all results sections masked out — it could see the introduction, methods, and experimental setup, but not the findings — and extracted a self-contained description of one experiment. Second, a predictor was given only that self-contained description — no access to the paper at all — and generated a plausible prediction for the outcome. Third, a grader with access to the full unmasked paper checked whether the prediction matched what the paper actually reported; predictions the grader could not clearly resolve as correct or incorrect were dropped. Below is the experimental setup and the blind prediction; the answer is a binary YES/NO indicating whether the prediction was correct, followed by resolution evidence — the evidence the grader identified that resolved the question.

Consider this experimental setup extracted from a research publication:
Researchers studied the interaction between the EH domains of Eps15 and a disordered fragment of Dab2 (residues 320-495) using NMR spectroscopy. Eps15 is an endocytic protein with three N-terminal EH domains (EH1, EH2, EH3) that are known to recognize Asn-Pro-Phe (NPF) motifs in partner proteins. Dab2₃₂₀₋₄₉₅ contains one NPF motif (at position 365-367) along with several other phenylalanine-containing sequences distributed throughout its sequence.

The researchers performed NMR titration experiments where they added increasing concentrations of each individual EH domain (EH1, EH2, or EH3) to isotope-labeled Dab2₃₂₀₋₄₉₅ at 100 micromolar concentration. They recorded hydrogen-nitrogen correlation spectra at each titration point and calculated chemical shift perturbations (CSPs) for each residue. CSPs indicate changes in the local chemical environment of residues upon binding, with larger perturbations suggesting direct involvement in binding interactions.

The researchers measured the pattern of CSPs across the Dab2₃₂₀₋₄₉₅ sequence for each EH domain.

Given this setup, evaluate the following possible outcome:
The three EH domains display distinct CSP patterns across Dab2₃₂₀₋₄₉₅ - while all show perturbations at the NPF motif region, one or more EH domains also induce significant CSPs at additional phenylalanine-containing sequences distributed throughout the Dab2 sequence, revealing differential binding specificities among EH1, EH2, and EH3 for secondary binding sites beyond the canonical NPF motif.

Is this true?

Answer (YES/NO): YES